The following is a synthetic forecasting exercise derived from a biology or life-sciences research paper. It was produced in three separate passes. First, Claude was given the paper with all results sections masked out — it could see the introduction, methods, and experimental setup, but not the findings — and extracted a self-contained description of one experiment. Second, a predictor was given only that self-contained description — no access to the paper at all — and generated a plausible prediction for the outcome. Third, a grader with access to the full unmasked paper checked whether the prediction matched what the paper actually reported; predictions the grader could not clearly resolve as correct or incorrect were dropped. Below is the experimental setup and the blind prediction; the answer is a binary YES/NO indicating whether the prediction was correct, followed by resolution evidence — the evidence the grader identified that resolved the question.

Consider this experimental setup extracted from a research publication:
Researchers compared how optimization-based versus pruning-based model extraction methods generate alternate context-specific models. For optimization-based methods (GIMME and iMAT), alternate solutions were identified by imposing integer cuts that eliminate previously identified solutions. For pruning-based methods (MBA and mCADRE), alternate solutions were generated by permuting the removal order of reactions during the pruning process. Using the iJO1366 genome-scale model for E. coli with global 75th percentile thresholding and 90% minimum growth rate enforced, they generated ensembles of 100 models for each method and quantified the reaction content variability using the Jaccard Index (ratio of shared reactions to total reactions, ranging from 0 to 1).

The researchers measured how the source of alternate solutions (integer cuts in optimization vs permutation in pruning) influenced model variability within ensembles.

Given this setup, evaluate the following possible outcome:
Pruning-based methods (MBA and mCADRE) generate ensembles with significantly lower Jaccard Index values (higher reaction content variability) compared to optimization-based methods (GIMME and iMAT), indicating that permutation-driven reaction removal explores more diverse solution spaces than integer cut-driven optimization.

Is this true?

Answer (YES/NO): NO